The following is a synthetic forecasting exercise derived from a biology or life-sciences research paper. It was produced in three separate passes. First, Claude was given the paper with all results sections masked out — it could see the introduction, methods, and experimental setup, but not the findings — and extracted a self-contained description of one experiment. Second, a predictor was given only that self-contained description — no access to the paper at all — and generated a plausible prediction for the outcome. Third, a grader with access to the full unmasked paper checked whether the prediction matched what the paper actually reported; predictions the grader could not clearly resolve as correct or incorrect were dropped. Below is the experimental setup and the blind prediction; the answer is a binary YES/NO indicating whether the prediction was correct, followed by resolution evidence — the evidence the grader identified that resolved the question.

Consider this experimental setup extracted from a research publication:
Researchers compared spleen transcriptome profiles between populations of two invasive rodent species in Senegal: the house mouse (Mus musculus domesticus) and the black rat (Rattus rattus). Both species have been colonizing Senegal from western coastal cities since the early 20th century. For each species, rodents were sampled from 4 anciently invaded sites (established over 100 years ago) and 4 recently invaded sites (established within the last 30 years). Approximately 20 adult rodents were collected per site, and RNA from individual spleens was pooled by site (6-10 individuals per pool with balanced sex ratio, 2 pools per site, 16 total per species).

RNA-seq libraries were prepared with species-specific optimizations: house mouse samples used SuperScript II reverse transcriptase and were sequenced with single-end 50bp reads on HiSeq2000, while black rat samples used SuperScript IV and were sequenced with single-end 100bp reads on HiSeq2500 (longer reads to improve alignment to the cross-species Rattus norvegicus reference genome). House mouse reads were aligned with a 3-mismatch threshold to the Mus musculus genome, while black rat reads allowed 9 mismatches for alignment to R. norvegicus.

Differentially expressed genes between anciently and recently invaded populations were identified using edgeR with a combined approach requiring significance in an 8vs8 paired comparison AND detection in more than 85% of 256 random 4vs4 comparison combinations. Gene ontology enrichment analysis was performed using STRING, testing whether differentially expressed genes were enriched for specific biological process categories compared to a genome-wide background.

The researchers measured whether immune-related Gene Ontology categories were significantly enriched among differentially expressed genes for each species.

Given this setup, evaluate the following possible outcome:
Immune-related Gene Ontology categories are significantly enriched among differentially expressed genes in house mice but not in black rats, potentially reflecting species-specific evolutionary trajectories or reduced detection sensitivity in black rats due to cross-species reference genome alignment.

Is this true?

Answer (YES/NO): YES